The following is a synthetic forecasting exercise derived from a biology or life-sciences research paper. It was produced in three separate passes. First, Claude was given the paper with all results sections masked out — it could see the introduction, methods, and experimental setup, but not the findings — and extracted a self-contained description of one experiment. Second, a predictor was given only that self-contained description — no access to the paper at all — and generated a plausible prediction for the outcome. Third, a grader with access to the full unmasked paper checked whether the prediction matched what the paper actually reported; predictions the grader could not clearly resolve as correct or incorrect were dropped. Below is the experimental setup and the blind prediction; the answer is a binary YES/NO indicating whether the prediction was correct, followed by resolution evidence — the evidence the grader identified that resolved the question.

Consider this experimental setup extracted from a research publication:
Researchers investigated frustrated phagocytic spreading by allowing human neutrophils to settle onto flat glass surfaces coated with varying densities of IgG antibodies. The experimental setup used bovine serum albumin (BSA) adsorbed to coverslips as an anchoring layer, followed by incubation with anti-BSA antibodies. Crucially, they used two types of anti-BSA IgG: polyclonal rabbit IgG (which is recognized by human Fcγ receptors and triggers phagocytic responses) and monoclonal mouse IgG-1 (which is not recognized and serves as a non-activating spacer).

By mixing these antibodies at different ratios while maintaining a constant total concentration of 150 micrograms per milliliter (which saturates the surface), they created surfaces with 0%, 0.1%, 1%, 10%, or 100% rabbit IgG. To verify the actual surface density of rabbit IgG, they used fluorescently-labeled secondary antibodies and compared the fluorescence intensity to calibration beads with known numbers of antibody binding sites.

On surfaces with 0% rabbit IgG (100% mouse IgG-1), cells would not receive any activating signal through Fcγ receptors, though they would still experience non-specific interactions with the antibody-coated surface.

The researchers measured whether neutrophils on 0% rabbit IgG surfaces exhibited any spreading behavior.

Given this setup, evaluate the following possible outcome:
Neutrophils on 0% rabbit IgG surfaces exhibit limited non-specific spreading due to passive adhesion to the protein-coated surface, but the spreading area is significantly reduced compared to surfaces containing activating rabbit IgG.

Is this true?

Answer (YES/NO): NO